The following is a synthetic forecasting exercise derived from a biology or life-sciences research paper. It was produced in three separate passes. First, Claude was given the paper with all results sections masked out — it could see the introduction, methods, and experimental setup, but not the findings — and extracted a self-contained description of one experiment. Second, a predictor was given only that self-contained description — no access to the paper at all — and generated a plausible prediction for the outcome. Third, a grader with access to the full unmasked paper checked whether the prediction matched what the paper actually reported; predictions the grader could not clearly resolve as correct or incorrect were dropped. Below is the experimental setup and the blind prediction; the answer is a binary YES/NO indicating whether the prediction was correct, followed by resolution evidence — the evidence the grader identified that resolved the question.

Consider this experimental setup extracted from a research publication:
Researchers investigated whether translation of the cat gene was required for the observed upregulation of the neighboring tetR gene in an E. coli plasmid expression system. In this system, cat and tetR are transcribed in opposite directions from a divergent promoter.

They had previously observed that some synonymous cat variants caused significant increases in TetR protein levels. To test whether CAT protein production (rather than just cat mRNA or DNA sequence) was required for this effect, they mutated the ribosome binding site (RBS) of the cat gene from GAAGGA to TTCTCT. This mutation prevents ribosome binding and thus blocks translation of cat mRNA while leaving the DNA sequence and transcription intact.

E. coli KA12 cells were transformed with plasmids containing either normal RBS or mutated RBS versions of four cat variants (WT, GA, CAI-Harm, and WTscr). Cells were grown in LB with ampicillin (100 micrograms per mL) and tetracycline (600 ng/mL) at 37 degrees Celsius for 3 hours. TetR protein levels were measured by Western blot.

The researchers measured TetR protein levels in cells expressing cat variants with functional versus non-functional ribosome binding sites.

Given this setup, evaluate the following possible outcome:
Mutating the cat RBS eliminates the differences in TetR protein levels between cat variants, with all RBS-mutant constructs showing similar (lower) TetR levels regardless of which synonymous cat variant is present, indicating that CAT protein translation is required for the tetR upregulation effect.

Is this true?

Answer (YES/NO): NO